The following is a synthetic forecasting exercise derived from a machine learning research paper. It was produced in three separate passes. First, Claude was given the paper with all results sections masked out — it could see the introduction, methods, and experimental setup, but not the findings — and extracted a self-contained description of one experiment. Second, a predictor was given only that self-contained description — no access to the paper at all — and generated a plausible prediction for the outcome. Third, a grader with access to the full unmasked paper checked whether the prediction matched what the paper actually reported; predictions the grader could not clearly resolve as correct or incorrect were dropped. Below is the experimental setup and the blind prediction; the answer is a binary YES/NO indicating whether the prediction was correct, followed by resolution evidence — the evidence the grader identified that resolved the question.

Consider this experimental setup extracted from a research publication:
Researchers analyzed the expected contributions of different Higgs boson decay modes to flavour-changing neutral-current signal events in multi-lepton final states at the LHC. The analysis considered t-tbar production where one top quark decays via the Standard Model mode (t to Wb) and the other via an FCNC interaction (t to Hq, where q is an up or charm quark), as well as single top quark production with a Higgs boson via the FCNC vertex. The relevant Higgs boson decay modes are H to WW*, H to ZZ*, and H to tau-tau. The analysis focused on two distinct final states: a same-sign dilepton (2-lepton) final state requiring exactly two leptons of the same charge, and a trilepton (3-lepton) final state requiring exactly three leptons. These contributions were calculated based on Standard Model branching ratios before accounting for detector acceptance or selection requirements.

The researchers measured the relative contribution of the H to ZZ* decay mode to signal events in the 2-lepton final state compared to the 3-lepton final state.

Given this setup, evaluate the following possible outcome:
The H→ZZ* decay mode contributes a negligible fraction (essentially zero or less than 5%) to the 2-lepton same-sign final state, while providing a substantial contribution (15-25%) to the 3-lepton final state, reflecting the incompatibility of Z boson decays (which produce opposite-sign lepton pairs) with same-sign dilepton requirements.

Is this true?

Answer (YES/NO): NO